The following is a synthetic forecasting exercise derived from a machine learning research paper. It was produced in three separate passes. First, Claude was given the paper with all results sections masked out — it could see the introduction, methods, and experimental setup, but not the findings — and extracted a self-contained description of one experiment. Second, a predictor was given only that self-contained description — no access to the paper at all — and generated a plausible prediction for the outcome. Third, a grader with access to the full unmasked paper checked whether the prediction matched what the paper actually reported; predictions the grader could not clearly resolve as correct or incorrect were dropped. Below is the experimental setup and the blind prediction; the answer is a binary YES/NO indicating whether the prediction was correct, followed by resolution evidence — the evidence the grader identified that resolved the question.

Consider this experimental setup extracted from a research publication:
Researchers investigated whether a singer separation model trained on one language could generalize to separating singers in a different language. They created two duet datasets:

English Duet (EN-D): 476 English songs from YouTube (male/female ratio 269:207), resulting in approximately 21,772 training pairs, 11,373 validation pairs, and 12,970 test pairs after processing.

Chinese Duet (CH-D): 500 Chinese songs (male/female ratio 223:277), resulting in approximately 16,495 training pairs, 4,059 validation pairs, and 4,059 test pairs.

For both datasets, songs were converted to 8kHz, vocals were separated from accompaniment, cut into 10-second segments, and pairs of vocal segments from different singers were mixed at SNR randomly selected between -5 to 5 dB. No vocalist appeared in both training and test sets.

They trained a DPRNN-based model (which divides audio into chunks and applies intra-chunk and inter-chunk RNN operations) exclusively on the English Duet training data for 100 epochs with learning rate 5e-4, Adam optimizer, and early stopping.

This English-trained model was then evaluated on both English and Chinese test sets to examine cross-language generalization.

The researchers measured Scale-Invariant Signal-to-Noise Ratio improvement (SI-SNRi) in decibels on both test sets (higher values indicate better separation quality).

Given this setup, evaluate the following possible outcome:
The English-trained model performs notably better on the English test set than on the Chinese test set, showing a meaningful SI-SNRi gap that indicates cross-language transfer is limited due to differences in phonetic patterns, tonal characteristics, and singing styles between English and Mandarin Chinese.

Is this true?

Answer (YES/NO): NO